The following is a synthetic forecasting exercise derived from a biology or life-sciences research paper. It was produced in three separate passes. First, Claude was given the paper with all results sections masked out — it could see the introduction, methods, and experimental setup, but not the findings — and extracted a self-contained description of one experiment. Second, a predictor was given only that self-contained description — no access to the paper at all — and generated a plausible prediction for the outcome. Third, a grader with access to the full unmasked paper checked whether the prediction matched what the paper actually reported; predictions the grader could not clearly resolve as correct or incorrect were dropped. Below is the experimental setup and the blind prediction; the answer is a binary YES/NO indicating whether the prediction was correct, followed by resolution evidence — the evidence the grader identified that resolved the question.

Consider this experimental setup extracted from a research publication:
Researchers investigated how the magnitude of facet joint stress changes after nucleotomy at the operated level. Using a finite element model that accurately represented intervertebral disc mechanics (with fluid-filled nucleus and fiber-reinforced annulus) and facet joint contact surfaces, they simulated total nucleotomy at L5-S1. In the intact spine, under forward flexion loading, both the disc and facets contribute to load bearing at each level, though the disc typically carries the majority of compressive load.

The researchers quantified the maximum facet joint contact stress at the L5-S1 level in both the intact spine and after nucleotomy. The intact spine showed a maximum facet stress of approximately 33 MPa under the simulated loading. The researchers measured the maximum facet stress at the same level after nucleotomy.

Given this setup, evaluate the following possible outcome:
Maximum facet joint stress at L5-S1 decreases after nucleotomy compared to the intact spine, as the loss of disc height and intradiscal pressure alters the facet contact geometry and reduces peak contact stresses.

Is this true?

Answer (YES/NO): NO